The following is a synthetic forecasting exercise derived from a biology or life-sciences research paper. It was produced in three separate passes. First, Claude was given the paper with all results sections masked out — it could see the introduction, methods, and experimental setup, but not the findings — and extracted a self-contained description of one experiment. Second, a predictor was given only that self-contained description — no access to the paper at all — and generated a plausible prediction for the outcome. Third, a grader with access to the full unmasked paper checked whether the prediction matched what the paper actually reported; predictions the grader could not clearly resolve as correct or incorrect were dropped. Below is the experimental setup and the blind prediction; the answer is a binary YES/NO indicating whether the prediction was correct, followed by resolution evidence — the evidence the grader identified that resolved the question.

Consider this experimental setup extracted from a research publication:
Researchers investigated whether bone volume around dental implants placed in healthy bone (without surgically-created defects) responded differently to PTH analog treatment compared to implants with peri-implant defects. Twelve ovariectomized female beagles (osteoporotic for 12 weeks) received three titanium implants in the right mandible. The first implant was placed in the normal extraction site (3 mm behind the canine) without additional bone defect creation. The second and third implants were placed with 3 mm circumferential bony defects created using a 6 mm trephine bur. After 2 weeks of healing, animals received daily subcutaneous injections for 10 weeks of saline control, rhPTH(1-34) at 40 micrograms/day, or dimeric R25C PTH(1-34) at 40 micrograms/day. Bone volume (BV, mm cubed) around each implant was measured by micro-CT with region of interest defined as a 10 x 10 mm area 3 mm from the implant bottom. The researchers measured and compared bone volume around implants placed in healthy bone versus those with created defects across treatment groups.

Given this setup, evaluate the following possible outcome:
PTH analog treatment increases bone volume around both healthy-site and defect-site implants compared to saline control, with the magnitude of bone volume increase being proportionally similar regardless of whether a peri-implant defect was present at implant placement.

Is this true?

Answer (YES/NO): YES